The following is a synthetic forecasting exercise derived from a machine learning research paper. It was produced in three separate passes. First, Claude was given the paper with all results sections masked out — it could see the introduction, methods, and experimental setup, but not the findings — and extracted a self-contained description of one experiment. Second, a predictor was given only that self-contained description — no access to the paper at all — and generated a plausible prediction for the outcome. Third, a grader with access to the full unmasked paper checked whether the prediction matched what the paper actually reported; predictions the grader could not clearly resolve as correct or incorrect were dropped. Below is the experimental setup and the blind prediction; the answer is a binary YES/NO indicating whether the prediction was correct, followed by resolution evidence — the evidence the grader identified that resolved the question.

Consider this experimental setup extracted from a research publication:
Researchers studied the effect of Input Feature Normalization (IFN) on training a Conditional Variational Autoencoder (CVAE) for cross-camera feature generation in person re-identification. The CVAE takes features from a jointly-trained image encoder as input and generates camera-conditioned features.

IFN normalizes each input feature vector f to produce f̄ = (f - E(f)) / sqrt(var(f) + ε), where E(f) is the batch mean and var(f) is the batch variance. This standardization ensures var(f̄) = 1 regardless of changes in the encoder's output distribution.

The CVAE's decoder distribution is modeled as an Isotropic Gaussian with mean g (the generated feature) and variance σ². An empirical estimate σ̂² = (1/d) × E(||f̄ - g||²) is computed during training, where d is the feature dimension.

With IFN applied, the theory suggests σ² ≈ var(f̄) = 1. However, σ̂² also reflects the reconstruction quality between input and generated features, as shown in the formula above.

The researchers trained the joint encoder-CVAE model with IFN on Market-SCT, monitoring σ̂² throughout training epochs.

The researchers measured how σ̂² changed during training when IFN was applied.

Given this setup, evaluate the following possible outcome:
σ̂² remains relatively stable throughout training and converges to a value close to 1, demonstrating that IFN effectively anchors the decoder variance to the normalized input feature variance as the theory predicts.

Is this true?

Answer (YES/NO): NO